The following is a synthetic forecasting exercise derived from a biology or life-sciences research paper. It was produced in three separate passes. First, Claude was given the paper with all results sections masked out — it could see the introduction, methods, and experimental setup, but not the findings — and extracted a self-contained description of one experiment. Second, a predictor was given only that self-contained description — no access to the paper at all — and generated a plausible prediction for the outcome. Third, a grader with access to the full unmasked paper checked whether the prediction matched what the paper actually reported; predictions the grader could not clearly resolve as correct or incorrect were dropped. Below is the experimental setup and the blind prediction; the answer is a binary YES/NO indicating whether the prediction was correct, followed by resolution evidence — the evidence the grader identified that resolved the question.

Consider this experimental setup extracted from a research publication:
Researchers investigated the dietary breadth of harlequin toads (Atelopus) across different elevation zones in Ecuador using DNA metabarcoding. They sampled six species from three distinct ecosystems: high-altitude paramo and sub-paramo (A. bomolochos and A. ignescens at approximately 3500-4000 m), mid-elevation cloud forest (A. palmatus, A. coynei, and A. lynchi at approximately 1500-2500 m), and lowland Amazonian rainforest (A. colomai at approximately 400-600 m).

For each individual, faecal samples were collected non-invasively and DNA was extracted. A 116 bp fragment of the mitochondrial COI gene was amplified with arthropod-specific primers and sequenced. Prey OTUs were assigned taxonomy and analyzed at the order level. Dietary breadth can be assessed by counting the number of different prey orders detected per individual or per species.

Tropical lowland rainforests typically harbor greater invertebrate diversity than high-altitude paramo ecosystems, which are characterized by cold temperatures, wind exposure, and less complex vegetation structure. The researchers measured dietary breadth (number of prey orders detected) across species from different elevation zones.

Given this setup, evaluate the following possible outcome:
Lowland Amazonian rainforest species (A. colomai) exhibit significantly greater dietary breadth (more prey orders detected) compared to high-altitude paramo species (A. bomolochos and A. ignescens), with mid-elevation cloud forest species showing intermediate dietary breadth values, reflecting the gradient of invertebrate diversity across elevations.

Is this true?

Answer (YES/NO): NO